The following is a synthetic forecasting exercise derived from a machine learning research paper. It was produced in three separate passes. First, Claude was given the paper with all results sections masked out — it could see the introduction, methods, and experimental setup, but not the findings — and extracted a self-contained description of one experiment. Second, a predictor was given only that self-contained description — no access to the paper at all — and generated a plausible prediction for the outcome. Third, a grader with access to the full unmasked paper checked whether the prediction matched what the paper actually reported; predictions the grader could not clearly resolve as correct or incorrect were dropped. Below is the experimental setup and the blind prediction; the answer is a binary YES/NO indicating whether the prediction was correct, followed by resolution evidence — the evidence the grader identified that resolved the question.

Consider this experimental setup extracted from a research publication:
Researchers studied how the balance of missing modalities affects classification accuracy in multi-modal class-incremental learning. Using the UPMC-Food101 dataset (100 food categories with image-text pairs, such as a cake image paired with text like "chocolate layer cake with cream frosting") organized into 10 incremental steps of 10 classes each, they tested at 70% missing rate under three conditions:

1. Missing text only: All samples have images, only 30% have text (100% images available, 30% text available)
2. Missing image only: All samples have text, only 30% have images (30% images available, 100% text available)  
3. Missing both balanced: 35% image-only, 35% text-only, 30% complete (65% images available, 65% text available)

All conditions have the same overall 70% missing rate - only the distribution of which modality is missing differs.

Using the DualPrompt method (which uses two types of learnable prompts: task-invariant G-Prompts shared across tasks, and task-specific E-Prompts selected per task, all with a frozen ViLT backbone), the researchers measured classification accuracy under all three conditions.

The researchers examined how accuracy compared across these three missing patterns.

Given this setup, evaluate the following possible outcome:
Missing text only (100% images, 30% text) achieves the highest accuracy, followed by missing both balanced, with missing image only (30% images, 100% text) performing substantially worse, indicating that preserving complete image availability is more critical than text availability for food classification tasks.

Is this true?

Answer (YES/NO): NO